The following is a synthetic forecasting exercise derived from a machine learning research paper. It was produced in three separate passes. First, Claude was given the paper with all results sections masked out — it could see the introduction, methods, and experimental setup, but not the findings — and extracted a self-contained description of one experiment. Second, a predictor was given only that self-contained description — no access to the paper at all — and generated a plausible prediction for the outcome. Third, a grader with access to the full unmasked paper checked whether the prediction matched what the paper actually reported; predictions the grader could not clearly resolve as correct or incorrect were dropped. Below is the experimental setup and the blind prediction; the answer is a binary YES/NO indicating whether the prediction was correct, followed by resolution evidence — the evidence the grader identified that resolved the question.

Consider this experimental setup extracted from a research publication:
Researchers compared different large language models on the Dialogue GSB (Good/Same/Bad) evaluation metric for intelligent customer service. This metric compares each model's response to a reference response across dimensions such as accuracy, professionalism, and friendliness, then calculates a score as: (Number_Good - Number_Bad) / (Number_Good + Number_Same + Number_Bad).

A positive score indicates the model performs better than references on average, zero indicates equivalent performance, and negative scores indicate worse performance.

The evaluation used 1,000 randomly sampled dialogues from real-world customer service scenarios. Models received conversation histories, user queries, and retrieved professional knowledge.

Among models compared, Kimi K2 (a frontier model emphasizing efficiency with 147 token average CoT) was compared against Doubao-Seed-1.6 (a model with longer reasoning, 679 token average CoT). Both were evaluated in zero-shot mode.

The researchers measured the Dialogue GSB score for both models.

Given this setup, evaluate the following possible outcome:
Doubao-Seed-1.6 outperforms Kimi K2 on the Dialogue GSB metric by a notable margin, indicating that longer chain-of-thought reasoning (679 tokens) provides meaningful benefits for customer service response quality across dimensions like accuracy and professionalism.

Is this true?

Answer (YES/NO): NO